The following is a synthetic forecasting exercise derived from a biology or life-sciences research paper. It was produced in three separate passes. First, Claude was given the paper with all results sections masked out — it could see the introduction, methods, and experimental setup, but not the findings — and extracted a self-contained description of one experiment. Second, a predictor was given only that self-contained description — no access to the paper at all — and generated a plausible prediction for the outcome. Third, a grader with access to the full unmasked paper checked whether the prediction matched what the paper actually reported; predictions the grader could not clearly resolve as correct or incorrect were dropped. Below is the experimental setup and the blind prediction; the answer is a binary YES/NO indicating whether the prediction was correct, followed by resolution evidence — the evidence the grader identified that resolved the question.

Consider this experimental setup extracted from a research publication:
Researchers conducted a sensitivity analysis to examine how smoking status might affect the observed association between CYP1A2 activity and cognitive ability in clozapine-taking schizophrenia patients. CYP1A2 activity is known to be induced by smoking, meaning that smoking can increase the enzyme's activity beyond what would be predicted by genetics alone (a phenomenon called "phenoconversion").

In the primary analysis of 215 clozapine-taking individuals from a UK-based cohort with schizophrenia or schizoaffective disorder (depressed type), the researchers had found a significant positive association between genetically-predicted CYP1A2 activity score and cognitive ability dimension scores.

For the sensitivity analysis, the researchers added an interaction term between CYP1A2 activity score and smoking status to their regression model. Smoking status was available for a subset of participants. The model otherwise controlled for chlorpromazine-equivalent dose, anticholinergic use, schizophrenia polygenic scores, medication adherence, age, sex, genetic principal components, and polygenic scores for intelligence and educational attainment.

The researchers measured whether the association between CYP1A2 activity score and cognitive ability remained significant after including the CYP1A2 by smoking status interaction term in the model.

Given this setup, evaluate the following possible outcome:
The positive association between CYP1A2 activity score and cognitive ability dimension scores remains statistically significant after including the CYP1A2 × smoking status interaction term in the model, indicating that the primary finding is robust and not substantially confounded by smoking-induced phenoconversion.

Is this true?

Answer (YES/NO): NO